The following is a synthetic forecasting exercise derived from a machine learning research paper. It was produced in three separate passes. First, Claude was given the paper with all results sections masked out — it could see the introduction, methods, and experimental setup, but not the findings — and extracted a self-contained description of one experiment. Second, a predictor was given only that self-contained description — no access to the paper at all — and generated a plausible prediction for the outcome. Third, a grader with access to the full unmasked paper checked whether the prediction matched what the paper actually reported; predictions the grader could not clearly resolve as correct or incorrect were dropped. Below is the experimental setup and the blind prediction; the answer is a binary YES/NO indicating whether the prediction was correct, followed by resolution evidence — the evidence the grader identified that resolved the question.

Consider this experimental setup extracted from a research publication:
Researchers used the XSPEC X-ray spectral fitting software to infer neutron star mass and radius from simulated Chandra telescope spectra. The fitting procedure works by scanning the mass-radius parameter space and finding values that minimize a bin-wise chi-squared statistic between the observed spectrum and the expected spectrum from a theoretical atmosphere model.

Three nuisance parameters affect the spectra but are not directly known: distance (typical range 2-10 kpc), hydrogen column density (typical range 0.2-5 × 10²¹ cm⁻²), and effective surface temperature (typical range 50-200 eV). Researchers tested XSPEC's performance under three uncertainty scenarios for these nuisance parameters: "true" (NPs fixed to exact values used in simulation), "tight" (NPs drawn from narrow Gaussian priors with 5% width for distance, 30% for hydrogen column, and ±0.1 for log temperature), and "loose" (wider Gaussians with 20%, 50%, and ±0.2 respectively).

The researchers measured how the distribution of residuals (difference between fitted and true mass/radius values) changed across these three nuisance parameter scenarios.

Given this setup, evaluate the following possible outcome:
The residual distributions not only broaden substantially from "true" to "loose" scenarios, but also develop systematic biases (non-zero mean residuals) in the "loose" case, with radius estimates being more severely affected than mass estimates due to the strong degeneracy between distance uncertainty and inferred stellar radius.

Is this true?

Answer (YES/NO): NO